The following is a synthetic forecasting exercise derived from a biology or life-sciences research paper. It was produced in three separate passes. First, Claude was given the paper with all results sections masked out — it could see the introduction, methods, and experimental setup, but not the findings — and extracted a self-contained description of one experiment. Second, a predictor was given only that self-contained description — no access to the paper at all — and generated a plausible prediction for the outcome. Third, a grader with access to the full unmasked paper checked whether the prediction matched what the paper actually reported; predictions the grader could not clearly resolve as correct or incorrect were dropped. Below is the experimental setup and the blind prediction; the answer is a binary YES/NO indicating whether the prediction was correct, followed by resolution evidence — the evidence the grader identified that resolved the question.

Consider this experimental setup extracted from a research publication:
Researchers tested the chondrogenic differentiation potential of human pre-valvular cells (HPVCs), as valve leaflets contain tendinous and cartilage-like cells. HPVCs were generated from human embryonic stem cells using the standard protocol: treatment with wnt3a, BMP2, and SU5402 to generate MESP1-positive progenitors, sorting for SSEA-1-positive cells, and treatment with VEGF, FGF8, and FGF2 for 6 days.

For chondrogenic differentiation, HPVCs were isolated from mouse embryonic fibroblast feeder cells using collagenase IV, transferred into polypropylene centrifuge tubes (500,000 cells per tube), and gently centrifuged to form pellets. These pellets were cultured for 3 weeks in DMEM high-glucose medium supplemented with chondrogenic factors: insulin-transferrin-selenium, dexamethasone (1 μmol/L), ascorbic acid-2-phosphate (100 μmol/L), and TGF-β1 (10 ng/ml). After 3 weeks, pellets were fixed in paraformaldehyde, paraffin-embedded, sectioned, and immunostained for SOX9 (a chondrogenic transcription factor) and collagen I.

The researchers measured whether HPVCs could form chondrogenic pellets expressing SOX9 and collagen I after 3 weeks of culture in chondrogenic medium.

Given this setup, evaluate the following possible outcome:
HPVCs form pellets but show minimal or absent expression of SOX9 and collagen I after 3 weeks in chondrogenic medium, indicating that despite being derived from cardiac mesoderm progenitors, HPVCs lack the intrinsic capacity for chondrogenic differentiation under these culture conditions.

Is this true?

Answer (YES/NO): NO